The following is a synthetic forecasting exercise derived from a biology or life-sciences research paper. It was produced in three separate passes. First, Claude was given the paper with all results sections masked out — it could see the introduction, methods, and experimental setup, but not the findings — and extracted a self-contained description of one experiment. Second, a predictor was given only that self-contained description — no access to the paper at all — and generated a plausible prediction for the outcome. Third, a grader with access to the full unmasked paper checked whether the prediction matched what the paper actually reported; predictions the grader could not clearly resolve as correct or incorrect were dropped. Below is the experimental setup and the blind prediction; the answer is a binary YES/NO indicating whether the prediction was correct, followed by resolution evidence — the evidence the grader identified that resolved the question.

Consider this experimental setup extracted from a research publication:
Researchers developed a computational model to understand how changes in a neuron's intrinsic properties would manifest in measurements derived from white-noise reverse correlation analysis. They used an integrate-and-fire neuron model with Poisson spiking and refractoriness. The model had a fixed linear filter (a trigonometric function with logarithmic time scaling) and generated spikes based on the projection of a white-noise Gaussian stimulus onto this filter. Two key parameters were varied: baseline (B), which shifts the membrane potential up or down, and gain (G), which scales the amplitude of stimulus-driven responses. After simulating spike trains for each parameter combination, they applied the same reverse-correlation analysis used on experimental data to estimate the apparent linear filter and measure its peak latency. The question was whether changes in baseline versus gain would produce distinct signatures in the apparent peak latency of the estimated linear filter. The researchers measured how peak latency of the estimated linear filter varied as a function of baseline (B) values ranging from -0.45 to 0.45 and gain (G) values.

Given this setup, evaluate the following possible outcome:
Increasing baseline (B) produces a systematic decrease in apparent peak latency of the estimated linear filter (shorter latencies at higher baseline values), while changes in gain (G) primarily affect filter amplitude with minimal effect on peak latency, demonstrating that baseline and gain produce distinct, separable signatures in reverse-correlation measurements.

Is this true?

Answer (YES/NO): NO